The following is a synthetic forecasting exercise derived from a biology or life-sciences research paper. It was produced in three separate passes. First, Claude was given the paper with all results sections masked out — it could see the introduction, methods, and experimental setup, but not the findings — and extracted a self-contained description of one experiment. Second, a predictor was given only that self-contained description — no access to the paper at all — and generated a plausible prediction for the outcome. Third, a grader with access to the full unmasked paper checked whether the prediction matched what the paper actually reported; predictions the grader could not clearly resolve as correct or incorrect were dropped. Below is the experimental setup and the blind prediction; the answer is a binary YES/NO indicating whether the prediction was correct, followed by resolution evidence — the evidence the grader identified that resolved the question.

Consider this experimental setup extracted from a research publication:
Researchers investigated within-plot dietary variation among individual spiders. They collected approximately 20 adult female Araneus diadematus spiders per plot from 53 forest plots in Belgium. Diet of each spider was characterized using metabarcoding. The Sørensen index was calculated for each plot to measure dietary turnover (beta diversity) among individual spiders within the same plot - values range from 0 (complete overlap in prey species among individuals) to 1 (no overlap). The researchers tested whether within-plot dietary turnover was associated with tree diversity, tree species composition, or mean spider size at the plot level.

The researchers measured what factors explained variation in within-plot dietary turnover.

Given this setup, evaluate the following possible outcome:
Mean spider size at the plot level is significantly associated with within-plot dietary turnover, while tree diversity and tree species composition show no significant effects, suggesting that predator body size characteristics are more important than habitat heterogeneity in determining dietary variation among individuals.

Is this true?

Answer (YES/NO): NO